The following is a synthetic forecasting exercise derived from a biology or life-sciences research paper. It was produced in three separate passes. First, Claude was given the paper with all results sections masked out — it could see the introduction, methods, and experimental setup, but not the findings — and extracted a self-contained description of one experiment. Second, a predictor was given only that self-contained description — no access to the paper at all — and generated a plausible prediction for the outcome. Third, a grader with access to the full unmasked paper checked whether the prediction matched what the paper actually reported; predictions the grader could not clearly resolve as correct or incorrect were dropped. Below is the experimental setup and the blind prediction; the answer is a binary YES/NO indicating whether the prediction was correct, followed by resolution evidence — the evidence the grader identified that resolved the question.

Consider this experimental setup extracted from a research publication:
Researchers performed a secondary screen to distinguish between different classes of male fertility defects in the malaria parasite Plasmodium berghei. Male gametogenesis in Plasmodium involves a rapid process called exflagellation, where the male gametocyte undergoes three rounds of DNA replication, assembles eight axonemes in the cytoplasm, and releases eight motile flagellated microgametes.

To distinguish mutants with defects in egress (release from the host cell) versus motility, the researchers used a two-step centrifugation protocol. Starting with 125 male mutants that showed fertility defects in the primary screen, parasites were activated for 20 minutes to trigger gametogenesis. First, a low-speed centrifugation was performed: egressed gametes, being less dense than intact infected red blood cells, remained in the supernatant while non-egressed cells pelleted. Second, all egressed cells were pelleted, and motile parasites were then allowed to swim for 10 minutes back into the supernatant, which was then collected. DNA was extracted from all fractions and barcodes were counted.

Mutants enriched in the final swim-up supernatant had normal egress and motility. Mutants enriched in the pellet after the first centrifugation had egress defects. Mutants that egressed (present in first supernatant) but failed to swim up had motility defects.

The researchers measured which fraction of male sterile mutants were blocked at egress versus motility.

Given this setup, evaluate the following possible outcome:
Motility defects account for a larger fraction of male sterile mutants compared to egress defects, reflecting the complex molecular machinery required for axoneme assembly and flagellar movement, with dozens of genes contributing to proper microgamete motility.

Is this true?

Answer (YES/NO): NO